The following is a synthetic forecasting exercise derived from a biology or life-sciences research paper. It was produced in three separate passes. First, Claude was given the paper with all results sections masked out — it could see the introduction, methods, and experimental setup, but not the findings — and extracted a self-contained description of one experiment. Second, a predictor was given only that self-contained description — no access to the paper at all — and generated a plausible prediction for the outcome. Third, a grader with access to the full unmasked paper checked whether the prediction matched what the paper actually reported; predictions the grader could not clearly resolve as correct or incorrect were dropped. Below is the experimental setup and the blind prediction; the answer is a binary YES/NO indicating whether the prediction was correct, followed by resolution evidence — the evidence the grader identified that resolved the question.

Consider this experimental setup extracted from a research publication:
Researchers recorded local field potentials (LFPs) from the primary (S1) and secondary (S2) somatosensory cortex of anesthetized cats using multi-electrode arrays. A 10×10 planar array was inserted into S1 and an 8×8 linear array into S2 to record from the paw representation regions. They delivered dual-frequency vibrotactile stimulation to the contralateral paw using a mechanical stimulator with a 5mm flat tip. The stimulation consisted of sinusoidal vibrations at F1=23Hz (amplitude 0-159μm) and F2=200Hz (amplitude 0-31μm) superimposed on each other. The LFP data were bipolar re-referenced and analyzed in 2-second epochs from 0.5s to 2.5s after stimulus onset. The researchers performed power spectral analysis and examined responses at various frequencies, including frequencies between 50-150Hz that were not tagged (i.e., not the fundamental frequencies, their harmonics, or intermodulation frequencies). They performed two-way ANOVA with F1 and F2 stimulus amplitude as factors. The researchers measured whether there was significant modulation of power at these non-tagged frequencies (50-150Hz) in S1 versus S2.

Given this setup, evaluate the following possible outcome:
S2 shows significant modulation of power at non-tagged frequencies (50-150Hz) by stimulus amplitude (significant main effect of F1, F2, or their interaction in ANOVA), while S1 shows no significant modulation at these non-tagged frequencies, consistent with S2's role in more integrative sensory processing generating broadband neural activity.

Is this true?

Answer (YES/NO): YES